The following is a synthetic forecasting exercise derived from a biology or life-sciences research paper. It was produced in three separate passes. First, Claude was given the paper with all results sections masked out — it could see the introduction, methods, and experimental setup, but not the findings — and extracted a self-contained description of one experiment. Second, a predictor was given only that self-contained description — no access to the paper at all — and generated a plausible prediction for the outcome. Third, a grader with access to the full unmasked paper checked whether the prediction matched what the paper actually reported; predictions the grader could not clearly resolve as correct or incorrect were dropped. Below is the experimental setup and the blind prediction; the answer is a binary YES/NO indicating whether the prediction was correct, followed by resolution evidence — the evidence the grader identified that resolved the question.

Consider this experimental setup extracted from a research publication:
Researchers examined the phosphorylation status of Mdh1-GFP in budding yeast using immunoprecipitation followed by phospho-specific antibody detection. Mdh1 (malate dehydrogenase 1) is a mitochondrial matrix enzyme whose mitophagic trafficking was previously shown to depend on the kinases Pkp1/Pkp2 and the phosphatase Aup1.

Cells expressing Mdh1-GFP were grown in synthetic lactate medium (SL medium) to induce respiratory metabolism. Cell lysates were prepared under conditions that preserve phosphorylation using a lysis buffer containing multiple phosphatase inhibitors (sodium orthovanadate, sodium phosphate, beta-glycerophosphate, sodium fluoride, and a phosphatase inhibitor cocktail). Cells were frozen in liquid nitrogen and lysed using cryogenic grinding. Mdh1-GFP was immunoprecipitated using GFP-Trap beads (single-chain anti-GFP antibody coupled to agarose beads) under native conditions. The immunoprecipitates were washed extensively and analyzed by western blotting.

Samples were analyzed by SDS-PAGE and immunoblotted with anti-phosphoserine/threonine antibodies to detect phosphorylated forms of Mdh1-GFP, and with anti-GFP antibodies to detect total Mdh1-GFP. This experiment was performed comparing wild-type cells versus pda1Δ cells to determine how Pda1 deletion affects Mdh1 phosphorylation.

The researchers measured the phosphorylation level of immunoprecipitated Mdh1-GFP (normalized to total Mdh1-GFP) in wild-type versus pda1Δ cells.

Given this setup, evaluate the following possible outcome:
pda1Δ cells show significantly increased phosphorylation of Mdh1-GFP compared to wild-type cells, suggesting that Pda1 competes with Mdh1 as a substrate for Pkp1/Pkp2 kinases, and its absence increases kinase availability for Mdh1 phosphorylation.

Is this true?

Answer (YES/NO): NO